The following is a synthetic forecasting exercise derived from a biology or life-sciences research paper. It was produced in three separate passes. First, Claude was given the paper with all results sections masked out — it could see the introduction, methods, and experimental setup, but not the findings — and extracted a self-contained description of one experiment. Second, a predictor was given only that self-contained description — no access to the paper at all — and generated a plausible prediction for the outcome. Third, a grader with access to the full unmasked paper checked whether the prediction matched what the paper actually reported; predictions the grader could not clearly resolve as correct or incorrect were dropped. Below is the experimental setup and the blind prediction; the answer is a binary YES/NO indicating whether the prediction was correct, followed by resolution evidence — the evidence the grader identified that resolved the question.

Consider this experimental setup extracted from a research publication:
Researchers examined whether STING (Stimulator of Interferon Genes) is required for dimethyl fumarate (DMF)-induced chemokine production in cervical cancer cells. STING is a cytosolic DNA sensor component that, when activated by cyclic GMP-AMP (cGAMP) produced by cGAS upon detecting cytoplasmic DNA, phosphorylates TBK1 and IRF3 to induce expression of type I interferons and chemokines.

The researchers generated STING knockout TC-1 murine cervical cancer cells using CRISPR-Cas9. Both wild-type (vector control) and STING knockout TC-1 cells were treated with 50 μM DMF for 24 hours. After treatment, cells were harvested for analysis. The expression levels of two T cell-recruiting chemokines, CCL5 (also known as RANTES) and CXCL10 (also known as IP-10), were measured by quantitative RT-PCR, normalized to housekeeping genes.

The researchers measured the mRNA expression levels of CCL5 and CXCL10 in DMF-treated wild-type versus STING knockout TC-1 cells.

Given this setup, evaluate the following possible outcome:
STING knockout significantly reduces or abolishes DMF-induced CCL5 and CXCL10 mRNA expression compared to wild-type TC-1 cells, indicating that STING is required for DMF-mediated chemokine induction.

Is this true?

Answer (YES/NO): YES